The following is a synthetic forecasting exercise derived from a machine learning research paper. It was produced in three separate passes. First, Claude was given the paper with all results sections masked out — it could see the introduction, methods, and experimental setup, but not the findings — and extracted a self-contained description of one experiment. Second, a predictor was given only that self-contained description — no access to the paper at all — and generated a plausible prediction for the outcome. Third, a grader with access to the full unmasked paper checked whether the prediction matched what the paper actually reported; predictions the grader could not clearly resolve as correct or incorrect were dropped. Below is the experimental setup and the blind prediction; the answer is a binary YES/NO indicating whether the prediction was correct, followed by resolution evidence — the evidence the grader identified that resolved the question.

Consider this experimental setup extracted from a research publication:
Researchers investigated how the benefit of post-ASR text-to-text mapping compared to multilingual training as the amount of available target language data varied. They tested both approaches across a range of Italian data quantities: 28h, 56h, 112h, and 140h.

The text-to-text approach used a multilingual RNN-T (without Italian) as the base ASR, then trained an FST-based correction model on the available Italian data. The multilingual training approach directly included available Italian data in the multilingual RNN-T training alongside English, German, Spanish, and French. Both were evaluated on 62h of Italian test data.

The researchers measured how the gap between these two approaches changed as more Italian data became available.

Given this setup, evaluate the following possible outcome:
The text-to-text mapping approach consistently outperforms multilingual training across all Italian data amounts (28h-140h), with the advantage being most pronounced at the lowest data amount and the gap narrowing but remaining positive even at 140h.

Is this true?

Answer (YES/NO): YES